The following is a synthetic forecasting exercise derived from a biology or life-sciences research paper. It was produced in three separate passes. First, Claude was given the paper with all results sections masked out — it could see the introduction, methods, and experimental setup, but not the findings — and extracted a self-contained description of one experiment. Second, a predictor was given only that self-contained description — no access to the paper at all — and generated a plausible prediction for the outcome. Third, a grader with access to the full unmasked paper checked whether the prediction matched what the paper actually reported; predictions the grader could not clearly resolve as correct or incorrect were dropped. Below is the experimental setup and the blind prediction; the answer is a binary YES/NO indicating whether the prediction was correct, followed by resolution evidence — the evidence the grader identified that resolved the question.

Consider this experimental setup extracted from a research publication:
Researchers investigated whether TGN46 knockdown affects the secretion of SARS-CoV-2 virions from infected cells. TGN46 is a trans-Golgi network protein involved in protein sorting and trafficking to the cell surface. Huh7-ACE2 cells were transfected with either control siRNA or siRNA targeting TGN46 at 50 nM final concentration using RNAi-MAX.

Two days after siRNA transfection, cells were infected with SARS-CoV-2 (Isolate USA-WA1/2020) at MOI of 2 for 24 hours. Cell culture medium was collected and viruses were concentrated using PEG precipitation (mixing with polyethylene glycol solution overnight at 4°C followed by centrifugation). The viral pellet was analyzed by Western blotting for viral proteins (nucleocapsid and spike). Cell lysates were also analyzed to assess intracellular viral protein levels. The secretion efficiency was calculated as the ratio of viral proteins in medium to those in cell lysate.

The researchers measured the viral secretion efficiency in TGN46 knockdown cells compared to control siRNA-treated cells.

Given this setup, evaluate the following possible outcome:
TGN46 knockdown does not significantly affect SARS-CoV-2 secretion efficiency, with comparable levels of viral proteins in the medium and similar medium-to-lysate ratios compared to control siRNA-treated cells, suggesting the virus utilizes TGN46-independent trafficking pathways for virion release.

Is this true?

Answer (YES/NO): NO